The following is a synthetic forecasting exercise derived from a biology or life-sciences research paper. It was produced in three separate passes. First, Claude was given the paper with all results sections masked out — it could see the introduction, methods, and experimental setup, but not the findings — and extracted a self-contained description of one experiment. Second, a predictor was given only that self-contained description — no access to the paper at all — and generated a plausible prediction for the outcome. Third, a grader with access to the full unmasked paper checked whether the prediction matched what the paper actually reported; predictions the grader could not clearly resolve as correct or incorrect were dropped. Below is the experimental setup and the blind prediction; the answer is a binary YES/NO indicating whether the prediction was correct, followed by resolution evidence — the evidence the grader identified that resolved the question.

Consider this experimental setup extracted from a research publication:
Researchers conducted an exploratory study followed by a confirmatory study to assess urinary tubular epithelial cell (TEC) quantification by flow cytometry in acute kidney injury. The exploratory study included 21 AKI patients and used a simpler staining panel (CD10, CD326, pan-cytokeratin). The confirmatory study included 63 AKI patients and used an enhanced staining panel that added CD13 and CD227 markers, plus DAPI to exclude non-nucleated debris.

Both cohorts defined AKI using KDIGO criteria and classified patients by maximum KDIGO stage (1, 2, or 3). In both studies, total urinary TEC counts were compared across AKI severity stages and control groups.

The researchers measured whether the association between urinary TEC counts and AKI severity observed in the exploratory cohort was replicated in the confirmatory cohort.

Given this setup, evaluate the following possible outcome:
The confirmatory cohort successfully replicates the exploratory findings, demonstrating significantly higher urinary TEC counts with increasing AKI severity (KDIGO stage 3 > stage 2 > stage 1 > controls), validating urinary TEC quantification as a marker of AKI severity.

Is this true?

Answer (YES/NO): NO